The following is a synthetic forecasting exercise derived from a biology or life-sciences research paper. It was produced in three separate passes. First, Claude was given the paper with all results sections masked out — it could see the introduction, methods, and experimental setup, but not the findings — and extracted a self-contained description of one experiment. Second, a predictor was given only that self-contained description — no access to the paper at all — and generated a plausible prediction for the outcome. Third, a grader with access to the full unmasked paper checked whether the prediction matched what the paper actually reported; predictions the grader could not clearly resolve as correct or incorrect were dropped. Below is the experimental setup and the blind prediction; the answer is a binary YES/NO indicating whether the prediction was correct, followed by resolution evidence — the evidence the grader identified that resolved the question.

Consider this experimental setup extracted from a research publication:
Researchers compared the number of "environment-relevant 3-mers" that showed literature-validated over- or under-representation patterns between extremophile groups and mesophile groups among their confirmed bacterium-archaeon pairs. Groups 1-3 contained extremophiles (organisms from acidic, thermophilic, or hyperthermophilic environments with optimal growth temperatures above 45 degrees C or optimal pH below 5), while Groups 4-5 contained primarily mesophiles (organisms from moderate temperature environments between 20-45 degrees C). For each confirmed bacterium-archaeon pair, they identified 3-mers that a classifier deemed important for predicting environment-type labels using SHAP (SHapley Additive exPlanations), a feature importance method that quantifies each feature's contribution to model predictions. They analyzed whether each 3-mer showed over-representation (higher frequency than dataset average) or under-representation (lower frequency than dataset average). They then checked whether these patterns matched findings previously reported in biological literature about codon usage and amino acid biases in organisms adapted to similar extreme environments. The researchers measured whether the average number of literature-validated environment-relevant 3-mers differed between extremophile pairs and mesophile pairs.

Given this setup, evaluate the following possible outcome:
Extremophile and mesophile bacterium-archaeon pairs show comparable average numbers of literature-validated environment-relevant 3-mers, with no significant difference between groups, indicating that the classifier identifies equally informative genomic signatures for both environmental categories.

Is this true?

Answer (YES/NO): NO